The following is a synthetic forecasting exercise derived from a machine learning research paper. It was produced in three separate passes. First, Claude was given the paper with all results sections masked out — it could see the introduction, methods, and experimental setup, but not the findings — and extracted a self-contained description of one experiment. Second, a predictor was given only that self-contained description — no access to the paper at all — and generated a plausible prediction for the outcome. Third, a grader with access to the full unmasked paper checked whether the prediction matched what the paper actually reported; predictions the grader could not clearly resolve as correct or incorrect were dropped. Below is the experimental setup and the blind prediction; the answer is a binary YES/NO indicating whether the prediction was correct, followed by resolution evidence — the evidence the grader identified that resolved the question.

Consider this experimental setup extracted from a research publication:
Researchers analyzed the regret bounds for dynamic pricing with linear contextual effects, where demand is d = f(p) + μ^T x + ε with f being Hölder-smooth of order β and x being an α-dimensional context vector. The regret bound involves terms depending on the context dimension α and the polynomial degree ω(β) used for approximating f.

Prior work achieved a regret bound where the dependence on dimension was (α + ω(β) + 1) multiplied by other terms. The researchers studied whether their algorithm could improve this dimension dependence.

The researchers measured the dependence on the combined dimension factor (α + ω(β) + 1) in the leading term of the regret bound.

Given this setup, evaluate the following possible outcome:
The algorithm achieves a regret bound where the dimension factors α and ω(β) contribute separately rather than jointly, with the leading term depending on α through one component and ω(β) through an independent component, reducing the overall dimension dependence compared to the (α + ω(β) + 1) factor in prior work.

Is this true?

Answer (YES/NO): NO